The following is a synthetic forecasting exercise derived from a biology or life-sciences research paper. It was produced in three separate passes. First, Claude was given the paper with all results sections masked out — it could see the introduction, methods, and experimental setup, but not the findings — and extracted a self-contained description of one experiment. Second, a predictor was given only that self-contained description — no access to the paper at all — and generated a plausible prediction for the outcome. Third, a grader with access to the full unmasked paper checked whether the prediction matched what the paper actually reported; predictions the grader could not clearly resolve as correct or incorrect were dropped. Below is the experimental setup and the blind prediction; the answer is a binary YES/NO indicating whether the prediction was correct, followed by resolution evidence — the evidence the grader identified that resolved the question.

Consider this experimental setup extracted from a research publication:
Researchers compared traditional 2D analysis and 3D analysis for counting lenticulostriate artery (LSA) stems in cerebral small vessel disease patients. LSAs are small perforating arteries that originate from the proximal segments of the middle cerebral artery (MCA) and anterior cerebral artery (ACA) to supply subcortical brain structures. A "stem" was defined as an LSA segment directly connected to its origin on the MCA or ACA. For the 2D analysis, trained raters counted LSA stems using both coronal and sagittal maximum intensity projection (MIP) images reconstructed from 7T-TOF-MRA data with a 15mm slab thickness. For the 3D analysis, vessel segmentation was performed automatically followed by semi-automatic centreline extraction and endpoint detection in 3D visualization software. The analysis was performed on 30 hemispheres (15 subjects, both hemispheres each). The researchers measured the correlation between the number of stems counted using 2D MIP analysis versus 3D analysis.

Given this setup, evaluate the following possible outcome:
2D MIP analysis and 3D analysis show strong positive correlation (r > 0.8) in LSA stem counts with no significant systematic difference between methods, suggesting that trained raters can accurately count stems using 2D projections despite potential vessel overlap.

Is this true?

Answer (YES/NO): NO